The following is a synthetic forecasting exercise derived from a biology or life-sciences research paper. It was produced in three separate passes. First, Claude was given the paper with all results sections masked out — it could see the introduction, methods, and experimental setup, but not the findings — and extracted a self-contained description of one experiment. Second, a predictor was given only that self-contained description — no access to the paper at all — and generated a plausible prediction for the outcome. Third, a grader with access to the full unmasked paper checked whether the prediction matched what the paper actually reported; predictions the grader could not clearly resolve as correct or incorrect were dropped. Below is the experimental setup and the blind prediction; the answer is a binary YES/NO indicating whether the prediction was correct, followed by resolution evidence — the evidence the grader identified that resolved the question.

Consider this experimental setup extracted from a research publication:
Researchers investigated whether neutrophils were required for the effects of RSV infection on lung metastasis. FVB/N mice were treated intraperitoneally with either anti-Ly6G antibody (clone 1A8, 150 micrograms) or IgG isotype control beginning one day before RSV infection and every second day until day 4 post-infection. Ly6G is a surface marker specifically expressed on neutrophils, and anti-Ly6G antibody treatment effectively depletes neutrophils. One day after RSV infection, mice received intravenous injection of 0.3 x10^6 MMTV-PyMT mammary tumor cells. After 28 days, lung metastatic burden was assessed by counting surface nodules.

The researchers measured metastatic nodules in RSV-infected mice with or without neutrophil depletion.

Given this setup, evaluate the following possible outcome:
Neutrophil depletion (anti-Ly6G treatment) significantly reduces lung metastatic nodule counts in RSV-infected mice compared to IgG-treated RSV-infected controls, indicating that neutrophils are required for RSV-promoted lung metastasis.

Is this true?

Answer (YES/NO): NO